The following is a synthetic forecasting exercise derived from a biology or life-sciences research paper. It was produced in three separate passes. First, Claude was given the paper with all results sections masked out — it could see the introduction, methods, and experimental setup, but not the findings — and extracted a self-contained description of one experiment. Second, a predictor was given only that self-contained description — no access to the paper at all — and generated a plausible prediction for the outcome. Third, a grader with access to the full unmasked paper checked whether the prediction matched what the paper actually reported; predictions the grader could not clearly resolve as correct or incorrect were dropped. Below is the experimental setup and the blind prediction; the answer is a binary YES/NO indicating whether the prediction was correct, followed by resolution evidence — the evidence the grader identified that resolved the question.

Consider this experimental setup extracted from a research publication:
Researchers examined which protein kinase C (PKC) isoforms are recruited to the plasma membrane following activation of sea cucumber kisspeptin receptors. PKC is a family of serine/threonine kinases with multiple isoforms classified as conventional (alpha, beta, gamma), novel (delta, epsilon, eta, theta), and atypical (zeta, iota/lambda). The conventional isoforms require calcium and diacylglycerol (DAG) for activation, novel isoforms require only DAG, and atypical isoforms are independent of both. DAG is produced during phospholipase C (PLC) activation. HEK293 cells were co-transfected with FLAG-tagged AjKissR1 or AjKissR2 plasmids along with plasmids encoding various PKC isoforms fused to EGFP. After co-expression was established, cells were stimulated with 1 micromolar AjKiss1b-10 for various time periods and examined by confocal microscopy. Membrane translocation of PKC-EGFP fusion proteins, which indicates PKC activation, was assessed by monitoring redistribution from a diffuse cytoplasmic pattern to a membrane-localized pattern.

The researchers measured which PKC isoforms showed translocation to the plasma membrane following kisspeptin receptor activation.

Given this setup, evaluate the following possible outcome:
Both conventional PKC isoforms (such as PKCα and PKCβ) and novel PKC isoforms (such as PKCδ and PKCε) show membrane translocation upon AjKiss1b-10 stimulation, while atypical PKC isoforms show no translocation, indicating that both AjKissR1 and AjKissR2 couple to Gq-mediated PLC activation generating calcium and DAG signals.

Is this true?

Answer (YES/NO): NO